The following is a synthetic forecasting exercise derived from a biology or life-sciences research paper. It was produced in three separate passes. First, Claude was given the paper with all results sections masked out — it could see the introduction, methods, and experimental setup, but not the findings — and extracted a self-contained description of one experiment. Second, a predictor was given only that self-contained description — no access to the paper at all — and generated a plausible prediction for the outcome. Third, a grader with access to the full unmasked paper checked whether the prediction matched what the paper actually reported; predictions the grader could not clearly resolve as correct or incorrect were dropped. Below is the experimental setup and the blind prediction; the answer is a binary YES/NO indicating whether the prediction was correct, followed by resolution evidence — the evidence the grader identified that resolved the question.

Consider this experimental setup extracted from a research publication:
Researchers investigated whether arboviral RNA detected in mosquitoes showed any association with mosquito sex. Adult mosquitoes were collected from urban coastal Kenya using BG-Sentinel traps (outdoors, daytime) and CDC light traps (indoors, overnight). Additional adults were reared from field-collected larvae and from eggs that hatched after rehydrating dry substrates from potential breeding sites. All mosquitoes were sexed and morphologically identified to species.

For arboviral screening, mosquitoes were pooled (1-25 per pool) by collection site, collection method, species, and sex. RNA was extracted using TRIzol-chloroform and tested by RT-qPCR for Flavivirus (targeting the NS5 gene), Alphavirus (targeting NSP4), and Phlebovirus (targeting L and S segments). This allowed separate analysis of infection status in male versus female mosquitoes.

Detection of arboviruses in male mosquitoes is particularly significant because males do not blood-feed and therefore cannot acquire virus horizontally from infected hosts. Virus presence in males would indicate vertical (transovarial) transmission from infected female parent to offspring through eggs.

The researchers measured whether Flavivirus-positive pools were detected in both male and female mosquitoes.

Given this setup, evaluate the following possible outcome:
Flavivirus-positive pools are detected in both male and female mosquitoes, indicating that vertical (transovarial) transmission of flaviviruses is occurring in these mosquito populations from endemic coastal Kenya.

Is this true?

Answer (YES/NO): YES